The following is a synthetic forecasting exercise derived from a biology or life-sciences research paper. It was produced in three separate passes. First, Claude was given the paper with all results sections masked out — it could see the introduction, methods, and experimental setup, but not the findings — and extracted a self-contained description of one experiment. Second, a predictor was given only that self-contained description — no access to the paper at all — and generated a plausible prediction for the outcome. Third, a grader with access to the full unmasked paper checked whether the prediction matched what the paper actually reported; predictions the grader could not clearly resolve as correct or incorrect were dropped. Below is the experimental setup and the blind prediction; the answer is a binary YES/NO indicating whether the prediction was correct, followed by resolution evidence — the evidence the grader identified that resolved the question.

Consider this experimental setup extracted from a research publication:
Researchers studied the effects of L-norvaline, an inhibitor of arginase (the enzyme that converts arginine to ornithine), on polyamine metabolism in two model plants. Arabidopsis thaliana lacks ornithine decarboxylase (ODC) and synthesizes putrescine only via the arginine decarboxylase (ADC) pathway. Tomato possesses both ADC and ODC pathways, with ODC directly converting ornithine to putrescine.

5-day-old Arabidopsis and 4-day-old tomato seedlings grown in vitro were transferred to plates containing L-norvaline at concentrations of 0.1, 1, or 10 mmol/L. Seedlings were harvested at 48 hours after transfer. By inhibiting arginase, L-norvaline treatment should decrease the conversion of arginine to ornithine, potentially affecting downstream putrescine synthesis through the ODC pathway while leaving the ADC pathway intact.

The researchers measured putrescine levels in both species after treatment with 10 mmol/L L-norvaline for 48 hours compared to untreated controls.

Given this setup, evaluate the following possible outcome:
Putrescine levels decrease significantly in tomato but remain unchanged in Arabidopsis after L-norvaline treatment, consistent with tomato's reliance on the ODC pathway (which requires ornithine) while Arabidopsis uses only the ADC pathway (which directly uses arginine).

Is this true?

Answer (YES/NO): NO